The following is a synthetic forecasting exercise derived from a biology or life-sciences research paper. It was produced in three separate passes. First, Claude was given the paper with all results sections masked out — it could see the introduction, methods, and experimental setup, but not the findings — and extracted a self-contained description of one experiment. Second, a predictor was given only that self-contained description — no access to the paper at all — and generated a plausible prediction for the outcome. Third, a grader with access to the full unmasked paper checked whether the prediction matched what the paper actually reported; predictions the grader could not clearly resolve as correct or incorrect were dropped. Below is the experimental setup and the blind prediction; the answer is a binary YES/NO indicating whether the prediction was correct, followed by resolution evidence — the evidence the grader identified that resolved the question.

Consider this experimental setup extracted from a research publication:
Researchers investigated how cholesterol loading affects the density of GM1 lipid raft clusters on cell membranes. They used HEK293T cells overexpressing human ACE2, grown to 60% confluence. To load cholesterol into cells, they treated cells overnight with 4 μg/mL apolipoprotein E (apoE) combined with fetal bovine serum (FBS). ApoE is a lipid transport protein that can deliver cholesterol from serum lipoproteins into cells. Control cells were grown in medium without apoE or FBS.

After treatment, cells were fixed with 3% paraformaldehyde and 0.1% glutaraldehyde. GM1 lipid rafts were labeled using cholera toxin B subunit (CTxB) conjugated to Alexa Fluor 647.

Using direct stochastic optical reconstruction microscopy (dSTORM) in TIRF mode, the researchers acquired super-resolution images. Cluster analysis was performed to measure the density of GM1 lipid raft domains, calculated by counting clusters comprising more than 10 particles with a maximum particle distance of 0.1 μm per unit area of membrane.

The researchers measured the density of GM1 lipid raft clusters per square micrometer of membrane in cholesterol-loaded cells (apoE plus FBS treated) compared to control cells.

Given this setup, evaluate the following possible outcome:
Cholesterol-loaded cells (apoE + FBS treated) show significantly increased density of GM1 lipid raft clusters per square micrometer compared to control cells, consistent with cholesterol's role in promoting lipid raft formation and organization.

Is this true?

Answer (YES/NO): YES